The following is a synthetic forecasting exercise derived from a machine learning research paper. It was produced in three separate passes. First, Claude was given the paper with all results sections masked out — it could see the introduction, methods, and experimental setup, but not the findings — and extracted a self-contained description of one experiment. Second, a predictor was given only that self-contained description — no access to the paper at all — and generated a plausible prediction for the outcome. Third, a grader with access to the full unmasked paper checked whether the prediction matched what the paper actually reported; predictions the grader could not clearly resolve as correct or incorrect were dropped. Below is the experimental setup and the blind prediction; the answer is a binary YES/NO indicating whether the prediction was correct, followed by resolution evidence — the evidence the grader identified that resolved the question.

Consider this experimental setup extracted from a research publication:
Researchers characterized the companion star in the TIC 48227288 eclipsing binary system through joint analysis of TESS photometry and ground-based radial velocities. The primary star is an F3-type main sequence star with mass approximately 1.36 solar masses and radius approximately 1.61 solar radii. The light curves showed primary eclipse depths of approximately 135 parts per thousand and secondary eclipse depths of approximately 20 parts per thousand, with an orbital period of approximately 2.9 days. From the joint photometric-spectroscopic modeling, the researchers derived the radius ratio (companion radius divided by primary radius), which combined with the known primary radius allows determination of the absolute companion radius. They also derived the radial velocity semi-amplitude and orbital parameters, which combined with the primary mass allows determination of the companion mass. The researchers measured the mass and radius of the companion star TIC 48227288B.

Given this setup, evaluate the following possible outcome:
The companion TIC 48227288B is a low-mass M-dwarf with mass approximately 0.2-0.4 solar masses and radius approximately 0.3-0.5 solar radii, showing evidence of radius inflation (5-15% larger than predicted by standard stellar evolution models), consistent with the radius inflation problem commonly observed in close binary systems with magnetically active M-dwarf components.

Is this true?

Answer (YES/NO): NO